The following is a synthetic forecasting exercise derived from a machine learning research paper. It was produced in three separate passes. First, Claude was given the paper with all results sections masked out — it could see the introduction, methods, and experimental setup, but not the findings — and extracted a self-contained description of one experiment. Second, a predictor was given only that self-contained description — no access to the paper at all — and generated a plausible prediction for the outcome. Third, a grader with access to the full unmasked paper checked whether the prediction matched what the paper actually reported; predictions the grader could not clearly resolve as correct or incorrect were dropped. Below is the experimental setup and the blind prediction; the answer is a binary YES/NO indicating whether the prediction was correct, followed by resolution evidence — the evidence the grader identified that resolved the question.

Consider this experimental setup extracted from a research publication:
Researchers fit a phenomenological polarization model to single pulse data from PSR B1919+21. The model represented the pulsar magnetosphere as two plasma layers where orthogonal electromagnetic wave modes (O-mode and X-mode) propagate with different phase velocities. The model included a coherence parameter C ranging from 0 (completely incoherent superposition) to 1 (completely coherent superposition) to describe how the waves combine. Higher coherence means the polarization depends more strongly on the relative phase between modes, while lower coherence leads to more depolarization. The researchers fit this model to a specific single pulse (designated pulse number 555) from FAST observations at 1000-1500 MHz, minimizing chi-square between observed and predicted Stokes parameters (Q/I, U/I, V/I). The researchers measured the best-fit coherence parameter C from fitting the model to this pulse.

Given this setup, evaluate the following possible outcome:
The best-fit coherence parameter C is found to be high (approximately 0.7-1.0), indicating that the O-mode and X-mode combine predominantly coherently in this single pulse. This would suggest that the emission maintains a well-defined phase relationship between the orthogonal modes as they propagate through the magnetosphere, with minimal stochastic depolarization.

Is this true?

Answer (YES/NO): NO